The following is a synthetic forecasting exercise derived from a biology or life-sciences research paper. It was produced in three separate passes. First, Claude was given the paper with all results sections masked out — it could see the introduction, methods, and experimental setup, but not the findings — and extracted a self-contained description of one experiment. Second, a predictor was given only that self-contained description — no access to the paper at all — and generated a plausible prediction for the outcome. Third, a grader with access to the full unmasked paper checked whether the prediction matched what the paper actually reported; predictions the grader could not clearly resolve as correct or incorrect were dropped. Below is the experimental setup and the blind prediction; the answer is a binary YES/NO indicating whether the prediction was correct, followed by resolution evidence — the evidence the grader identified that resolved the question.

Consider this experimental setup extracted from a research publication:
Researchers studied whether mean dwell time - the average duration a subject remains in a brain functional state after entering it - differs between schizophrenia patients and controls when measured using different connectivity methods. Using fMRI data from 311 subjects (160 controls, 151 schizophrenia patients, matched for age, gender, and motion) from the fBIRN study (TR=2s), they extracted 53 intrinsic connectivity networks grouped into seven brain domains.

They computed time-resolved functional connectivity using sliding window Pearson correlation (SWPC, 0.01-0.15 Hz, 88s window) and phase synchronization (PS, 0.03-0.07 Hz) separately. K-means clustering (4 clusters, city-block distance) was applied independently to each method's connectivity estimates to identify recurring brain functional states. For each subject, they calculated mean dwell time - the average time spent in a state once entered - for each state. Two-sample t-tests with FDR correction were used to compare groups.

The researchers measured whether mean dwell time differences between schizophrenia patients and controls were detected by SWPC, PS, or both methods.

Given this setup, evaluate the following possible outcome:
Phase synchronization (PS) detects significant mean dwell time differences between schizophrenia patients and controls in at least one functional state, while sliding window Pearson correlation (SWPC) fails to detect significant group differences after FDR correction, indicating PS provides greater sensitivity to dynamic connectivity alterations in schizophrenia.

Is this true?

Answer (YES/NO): NO